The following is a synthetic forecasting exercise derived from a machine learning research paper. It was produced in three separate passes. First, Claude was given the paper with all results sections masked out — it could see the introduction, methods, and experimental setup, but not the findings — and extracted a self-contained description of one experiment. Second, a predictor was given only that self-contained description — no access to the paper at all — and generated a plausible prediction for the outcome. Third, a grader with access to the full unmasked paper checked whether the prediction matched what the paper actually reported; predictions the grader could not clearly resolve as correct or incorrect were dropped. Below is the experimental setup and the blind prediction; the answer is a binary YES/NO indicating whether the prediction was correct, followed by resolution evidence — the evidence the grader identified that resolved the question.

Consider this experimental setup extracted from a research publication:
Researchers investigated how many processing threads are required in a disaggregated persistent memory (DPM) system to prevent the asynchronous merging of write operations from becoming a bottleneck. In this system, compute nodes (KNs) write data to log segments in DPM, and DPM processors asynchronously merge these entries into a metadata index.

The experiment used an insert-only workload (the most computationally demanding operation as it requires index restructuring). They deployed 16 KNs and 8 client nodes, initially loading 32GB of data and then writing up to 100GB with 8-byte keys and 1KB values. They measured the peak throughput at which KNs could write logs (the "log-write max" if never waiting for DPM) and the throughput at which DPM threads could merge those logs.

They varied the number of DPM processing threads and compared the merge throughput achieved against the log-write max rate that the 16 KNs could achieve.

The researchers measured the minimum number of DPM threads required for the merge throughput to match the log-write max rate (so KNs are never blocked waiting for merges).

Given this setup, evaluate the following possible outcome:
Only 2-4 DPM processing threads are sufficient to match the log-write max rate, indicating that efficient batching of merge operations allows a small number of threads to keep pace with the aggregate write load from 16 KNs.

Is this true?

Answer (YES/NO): NO